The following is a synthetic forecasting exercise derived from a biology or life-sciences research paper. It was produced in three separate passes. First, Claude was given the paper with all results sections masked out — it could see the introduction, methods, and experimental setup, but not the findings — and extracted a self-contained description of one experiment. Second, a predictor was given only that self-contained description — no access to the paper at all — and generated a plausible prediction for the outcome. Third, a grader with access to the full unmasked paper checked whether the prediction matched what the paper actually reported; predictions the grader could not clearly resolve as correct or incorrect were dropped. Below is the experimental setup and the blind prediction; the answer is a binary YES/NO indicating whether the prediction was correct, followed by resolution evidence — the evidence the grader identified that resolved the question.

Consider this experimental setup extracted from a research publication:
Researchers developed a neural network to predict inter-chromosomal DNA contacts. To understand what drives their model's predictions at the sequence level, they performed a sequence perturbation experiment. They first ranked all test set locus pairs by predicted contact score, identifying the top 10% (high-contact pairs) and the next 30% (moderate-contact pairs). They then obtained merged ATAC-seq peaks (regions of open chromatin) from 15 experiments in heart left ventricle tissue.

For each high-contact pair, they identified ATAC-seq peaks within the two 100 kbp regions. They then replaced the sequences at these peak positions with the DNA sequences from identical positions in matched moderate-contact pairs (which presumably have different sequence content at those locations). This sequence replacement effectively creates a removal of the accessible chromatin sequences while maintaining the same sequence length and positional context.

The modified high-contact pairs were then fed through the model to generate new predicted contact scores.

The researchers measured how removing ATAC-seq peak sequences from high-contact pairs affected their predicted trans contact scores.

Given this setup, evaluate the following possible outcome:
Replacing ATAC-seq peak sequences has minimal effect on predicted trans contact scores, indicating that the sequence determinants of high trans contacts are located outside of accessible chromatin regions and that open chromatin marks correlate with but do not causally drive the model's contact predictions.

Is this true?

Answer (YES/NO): NO